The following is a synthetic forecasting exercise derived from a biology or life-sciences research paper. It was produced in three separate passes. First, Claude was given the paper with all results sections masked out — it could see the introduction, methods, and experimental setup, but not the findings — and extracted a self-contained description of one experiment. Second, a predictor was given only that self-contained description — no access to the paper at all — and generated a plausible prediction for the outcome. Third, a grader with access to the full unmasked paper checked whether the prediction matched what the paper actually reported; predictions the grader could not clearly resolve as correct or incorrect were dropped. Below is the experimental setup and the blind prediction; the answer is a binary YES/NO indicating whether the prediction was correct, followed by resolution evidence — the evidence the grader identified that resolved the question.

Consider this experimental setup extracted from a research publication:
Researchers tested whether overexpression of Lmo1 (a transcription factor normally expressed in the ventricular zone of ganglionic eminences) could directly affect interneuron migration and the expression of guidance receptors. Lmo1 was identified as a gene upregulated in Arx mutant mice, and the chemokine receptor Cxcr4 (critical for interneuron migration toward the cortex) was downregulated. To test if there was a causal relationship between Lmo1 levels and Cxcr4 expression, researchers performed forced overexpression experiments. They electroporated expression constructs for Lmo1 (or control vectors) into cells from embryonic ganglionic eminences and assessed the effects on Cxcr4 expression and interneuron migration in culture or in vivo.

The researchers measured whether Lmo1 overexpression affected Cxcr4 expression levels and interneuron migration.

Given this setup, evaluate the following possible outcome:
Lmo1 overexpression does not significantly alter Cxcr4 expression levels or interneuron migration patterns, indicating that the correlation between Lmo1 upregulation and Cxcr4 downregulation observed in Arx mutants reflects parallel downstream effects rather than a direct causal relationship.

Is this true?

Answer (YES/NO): NO